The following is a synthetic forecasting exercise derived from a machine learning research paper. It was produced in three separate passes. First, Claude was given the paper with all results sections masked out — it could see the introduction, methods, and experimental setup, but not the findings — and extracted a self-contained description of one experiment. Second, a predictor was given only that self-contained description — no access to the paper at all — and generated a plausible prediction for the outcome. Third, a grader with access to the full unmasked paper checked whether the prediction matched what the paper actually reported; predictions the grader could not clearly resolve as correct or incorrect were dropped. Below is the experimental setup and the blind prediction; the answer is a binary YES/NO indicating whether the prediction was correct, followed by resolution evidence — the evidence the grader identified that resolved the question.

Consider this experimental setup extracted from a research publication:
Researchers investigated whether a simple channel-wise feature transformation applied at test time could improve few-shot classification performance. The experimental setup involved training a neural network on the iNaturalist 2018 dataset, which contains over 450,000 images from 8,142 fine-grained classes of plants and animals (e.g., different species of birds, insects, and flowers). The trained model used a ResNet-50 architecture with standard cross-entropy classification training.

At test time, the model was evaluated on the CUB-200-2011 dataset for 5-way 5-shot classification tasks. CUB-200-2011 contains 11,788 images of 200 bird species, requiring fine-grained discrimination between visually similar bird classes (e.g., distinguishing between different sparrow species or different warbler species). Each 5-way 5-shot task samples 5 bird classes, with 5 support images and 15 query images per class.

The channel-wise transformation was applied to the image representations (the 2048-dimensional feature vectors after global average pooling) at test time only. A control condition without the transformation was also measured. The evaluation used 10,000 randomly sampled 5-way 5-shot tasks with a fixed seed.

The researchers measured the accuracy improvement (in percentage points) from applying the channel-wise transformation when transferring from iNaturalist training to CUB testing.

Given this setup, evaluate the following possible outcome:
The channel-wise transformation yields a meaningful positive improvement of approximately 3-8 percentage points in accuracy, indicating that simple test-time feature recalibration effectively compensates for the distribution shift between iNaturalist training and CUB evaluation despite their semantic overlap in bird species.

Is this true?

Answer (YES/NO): NO